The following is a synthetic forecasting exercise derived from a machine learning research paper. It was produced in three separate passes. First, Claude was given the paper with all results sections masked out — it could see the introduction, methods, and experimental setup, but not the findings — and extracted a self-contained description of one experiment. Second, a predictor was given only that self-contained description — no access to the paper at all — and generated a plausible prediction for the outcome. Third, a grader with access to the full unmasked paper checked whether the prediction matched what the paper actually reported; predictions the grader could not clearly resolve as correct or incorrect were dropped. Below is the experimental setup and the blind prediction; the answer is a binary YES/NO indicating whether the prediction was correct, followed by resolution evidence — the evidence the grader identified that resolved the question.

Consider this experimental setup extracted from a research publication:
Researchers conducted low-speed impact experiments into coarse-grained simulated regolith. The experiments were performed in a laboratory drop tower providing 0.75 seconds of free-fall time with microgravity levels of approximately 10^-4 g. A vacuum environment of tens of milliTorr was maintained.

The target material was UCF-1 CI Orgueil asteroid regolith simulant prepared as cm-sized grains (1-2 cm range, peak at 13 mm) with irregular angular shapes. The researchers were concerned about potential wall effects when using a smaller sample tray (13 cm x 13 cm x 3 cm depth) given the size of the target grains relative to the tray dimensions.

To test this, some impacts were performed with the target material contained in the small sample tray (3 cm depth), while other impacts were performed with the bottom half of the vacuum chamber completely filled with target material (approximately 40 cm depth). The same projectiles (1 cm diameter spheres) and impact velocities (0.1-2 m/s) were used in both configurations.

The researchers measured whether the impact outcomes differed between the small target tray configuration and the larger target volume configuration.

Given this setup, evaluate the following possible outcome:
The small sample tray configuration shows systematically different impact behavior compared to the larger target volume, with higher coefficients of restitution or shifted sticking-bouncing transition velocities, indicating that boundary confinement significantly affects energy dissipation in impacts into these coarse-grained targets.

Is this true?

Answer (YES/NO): NO